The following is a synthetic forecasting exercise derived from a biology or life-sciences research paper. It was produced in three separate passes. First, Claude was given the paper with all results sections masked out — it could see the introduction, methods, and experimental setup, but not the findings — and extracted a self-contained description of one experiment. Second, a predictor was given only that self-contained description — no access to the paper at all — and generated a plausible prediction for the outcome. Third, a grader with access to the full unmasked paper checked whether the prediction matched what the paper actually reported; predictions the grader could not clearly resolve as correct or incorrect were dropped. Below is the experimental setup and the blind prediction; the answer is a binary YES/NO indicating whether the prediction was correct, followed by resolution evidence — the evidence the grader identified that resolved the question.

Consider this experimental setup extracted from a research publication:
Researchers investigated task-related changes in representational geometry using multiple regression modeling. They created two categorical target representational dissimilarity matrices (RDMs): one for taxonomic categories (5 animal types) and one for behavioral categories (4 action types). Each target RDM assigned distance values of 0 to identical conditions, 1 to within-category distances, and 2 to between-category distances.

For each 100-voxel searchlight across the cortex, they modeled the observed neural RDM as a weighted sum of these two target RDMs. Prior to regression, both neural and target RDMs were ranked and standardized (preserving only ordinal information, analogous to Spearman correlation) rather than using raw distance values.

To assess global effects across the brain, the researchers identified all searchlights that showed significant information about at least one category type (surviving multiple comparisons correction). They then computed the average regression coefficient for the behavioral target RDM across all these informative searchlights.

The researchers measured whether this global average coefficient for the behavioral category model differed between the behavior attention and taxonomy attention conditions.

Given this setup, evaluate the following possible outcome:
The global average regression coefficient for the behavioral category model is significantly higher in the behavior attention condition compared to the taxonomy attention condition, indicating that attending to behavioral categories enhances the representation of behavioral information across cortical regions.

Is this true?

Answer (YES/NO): YES